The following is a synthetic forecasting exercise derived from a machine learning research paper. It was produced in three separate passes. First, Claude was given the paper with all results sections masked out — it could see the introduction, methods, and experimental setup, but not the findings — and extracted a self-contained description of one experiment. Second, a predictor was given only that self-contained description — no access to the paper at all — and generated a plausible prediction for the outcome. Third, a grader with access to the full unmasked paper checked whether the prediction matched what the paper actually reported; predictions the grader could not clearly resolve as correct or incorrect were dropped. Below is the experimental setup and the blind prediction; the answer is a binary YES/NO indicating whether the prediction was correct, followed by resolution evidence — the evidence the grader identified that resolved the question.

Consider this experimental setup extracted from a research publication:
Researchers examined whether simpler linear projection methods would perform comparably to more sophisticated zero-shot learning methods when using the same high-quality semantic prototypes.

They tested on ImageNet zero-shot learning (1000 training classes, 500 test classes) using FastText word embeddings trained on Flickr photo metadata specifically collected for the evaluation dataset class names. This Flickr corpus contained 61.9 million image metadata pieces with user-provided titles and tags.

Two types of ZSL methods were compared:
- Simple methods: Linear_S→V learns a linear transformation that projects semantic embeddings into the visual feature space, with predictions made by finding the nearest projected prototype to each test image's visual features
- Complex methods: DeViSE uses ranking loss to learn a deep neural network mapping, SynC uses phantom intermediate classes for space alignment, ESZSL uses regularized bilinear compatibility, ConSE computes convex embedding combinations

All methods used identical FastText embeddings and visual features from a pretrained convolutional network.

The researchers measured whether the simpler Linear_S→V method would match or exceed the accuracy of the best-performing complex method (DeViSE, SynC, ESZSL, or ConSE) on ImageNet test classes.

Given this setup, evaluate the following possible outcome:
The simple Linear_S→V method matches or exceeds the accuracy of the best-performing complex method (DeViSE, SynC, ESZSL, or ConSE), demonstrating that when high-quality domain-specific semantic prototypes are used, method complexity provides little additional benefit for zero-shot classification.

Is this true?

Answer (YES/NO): YES